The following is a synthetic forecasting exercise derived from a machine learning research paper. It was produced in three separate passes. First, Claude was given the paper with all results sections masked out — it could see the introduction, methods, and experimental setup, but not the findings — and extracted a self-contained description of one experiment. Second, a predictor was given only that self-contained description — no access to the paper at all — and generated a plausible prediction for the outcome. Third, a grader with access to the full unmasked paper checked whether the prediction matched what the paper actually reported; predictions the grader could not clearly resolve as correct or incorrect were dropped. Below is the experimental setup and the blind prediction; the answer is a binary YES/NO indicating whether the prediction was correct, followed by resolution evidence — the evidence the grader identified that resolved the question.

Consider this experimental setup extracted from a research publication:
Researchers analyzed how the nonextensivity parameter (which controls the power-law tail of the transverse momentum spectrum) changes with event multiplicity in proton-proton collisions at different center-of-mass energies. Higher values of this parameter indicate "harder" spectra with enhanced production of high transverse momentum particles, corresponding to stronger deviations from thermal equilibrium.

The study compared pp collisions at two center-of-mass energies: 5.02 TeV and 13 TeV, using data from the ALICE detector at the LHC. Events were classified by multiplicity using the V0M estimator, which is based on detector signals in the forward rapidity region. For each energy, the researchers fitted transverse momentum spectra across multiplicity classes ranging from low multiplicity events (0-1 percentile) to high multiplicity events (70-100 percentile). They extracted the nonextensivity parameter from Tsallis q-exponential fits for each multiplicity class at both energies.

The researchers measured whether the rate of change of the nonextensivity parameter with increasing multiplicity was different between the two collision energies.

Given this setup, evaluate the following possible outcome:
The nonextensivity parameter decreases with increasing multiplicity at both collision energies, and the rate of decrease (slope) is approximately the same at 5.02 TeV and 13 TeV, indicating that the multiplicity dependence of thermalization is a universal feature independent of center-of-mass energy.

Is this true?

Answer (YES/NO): NO